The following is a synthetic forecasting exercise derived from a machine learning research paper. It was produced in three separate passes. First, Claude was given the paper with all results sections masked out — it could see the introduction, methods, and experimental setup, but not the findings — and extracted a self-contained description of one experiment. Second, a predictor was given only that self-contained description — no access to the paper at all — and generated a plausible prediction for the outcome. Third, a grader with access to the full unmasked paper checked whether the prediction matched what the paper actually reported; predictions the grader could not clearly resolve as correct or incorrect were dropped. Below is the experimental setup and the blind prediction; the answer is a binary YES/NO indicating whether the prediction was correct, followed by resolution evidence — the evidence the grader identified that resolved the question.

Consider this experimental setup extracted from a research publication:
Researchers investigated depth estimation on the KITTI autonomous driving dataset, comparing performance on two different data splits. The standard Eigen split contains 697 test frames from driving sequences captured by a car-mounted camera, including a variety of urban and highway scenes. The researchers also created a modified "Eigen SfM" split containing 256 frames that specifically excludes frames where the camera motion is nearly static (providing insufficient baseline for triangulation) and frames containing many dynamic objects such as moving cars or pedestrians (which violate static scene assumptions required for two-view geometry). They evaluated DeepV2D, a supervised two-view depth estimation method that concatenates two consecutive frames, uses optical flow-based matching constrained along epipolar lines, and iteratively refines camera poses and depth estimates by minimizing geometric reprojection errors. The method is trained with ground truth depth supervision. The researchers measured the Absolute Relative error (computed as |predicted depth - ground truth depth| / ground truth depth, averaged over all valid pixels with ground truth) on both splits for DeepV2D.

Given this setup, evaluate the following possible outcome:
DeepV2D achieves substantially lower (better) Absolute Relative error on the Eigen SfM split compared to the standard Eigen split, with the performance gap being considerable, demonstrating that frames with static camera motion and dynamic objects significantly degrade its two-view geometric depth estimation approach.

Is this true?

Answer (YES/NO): NO